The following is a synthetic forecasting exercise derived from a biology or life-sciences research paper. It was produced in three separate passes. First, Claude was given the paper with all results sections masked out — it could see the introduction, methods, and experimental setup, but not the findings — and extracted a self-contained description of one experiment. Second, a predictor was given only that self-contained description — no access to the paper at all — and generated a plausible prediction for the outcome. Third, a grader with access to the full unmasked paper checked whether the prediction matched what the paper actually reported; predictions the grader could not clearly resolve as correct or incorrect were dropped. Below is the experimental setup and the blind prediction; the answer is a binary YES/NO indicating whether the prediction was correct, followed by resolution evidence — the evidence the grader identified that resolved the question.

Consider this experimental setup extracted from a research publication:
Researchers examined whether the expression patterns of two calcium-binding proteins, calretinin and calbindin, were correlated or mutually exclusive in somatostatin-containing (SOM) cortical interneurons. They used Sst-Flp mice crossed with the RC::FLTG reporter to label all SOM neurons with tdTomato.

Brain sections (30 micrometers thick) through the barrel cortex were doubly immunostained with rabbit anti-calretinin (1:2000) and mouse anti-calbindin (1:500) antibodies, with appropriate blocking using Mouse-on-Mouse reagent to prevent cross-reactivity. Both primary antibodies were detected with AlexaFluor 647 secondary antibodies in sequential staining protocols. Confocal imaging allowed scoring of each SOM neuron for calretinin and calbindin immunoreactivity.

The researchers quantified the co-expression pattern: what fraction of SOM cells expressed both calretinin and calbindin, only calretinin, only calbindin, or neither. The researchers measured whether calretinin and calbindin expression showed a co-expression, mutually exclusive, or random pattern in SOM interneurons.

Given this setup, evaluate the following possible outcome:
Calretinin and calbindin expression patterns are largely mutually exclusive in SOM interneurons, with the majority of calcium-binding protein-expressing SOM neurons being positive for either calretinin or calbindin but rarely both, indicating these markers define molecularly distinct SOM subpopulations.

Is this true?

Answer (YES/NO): NO